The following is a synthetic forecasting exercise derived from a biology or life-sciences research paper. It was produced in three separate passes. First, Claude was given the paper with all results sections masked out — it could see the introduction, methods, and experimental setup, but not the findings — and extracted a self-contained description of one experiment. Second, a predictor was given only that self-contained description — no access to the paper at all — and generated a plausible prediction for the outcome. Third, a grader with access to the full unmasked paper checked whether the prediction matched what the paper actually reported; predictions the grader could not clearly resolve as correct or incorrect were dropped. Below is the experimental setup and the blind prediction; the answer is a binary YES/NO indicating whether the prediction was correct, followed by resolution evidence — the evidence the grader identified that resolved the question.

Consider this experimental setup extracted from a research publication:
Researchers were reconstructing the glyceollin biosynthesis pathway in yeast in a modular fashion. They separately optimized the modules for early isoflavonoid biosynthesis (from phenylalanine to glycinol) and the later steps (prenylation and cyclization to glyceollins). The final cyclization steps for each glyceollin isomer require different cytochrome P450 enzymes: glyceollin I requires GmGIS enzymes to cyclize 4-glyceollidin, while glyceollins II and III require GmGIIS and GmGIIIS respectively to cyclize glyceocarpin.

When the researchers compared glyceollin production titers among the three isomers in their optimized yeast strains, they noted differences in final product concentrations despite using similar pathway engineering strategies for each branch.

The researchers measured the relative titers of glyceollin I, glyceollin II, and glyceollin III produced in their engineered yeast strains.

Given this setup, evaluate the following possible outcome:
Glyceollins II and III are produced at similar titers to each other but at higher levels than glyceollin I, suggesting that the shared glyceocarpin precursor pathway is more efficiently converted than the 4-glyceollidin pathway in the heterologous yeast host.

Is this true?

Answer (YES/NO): NO